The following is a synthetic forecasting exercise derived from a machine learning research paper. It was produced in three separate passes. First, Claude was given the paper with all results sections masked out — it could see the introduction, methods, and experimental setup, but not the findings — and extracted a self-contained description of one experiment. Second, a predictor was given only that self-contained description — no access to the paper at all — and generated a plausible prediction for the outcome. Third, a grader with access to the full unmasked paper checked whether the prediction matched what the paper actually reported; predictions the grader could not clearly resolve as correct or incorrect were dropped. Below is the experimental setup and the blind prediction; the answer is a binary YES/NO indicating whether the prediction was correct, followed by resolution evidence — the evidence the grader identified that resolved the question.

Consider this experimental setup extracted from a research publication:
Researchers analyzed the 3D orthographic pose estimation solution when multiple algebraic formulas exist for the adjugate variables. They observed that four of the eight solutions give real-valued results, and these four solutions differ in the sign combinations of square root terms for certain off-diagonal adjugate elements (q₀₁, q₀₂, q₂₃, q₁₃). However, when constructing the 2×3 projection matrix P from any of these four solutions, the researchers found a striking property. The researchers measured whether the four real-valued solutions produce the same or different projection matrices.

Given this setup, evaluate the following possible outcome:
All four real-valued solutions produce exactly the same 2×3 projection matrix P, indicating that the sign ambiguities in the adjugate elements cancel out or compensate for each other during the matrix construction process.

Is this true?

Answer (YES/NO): YES